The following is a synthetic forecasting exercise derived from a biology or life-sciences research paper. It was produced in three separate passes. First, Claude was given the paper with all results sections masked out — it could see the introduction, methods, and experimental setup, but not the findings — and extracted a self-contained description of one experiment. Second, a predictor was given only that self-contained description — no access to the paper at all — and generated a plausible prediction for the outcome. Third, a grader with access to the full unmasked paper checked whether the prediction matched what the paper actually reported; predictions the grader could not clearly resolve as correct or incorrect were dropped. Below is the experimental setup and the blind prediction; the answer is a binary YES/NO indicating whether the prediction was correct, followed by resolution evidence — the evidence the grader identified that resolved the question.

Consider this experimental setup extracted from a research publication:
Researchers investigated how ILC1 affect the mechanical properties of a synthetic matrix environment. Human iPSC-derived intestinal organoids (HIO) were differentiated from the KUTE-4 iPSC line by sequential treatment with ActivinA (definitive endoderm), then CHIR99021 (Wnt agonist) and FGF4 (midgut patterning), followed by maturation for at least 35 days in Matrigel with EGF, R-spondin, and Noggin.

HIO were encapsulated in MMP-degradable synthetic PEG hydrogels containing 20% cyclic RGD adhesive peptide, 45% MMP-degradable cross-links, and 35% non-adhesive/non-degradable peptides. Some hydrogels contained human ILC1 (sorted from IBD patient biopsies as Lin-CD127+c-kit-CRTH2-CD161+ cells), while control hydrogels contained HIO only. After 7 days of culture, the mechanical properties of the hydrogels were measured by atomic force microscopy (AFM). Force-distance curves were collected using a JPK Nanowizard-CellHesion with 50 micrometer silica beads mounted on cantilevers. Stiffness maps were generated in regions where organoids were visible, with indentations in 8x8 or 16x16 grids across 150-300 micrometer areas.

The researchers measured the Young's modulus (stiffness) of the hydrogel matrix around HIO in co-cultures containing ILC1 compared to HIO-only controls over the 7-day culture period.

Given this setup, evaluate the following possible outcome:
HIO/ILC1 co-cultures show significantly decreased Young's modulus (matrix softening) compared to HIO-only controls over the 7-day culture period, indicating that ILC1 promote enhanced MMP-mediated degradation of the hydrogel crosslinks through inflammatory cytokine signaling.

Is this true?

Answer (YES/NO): NO